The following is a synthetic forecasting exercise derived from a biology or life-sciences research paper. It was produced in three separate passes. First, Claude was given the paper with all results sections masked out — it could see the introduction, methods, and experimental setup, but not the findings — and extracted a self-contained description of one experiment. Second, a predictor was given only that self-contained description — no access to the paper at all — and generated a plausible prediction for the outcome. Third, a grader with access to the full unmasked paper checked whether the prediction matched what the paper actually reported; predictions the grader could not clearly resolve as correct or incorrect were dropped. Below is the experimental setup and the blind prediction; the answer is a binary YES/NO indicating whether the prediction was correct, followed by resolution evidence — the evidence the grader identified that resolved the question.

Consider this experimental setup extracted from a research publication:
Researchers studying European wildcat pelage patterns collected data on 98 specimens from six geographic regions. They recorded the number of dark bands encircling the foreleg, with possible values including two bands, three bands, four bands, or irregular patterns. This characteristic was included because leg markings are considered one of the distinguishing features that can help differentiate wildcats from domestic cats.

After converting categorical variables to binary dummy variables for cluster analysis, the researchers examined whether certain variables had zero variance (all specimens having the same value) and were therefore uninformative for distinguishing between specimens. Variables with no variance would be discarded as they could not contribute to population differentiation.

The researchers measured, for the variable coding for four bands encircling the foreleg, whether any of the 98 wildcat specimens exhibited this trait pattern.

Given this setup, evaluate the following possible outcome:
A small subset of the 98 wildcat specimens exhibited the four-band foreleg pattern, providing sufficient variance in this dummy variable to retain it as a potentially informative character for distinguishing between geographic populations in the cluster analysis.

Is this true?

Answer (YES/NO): NO